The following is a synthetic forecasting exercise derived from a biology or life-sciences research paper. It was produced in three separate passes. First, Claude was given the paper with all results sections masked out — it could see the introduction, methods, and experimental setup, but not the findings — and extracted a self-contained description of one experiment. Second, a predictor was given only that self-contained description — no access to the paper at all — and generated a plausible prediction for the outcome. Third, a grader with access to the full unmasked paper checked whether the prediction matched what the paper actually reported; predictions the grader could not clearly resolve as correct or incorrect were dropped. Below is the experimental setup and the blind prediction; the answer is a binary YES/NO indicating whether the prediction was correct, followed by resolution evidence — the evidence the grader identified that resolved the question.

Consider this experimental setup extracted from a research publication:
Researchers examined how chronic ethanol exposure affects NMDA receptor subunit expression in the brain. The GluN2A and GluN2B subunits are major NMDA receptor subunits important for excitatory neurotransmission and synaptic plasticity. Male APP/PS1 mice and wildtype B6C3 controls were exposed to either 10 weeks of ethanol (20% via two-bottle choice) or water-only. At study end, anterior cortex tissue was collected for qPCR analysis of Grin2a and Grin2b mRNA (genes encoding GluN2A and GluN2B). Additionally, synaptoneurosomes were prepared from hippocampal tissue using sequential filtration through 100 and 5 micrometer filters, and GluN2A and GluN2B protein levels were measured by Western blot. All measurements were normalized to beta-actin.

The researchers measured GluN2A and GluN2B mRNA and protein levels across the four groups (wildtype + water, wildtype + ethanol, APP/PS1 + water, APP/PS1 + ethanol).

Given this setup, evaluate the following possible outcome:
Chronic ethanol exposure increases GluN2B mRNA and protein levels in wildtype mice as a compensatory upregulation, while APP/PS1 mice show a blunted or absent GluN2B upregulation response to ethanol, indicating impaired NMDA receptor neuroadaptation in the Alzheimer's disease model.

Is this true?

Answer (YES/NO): NO